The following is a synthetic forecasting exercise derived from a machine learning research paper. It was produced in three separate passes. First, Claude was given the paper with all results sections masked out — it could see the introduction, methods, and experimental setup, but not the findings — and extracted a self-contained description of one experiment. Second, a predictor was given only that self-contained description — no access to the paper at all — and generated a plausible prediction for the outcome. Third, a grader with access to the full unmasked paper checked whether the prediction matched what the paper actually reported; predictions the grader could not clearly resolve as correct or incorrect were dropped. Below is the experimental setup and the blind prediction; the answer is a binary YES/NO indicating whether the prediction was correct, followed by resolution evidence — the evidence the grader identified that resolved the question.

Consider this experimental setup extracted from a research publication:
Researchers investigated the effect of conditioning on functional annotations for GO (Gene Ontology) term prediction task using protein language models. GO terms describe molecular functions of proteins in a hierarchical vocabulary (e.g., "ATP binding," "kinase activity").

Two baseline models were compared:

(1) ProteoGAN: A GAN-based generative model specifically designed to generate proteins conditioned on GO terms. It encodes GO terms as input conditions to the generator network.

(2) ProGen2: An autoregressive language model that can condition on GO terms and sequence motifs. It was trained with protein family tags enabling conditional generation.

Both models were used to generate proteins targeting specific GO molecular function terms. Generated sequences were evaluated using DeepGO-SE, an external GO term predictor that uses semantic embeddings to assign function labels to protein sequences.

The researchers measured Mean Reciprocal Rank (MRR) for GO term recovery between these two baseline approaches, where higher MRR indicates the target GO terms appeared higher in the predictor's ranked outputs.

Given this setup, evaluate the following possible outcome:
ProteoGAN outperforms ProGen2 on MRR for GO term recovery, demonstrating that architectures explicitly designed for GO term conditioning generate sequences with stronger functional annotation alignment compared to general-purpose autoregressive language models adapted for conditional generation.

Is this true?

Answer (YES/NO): NO